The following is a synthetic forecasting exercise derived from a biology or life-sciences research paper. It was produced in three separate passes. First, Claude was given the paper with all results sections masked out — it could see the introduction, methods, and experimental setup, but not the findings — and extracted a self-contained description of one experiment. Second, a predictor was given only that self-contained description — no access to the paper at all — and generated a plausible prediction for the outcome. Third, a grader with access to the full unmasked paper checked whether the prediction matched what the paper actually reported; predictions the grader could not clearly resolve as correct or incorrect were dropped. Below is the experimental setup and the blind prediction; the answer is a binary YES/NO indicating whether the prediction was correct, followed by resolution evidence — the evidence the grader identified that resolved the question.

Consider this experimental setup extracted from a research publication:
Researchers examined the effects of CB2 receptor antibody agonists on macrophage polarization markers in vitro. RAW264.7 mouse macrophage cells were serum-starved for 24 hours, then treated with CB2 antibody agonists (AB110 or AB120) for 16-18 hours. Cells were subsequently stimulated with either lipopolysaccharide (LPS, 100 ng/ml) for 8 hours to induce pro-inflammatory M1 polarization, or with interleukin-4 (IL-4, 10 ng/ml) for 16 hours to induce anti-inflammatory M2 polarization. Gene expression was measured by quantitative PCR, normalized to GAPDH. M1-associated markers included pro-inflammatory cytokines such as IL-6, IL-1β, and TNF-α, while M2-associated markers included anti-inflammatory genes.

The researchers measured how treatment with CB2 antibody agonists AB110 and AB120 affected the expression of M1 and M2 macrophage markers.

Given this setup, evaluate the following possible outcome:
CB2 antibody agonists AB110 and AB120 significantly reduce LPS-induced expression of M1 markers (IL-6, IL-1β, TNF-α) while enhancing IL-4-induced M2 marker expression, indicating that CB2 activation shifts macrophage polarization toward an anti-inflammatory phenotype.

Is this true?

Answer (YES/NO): NO